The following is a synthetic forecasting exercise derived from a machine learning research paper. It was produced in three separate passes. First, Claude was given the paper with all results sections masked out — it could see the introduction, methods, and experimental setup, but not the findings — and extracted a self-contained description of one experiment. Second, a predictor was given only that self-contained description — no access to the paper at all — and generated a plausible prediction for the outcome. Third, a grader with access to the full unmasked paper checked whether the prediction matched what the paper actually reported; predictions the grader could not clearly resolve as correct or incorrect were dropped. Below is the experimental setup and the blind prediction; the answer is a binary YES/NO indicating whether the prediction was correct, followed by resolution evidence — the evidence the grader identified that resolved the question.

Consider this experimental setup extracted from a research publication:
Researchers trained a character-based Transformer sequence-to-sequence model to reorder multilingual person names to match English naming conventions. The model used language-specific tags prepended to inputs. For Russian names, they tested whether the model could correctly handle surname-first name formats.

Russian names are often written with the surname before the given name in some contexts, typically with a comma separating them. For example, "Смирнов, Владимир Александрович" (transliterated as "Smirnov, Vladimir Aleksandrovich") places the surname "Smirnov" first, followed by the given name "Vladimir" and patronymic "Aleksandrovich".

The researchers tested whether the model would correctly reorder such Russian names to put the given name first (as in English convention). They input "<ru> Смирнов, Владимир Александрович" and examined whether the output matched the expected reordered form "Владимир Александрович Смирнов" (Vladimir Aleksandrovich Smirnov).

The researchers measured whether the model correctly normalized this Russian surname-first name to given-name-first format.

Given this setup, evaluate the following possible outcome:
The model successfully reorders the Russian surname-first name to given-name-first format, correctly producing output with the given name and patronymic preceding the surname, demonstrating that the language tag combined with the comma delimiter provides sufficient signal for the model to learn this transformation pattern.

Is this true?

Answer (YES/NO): NO